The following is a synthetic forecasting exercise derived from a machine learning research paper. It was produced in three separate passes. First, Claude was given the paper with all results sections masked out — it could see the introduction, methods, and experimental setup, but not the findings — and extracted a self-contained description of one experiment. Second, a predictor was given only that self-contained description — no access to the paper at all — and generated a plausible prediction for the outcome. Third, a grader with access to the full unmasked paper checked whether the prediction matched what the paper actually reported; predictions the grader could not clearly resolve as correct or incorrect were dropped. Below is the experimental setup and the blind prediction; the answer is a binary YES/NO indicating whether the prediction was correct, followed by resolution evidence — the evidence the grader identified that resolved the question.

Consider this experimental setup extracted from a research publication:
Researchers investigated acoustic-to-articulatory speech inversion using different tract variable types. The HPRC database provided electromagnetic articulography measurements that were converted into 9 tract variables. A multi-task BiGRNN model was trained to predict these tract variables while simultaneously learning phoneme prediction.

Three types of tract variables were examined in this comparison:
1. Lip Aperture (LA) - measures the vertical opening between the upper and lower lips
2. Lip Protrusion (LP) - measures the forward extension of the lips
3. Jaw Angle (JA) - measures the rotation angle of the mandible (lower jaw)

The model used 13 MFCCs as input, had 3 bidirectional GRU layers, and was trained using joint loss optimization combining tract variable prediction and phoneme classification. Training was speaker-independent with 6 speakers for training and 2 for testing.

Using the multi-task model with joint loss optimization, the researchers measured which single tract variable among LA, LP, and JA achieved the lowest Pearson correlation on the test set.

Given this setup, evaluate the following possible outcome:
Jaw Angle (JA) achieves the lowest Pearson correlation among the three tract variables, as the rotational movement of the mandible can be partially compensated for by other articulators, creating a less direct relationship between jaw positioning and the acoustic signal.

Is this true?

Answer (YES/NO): NO